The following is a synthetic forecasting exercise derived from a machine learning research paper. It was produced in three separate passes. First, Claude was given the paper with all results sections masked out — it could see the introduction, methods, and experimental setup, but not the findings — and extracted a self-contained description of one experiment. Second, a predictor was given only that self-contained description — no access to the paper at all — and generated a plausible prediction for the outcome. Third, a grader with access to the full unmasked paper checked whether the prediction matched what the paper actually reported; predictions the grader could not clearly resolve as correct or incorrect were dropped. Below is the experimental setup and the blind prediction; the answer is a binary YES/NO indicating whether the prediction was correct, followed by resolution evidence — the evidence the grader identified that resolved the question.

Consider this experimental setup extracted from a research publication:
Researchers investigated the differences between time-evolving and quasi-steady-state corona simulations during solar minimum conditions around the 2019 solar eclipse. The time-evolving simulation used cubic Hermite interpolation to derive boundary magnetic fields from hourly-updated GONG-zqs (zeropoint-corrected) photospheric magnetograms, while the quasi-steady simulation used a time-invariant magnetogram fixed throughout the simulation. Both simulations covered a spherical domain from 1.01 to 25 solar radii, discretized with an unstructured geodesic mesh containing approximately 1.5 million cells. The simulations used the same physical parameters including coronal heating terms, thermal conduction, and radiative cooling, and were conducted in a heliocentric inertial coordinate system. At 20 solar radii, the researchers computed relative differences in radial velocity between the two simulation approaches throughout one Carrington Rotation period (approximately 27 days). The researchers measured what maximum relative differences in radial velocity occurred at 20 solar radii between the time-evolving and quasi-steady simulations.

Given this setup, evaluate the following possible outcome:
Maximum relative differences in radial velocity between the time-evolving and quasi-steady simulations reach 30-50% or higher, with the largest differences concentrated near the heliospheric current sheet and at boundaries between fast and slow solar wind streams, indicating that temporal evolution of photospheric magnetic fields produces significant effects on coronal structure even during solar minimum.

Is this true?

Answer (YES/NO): NO